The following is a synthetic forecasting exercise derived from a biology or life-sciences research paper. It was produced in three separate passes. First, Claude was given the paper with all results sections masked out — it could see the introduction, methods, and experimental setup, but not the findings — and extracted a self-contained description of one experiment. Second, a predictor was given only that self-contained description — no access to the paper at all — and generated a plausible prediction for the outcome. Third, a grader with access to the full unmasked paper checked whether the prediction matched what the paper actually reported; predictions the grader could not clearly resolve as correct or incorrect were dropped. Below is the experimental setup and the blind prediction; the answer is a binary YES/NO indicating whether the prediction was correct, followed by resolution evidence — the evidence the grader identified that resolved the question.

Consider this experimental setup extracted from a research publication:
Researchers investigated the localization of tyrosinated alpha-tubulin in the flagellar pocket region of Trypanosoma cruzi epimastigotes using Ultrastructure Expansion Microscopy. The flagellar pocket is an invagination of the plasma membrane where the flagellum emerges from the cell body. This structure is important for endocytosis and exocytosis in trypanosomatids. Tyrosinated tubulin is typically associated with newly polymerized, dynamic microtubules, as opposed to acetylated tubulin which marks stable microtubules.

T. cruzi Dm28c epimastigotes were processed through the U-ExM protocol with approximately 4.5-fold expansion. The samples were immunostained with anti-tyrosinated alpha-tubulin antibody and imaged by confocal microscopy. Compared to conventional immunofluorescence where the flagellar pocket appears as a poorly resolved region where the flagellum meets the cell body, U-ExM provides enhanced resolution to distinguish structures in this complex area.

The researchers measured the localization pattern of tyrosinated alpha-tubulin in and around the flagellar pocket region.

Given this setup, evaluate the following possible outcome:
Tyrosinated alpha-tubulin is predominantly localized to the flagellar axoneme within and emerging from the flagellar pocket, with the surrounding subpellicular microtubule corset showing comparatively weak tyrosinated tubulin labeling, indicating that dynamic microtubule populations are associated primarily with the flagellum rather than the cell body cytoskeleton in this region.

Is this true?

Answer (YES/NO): NO